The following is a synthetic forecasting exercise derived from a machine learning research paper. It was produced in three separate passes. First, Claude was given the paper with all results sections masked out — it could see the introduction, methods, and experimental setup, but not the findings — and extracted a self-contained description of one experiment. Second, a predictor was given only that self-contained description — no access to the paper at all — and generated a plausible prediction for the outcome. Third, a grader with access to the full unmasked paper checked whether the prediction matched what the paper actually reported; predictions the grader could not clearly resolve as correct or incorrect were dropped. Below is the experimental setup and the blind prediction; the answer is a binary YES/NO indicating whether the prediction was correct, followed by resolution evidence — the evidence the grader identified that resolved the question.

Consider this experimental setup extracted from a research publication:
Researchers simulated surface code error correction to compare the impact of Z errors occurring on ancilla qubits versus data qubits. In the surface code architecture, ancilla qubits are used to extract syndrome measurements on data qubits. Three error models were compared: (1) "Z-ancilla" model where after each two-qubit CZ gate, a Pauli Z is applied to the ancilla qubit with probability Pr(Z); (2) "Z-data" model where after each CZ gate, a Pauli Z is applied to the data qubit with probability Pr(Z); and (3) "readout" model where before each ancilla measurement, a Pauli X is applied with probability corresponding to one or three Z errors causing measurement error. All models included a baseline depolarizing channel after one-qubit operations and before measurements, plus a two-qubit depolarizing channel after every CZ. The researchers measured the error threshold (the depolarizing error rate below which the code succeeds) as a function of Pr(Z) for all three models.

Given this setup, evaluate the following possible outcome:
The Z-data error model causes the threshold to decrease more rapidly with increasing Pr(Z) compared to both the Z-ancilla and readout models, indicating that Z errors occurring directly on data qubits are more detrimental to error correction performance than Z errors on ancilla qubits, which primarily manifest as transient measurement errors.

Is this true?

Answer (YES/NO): YES